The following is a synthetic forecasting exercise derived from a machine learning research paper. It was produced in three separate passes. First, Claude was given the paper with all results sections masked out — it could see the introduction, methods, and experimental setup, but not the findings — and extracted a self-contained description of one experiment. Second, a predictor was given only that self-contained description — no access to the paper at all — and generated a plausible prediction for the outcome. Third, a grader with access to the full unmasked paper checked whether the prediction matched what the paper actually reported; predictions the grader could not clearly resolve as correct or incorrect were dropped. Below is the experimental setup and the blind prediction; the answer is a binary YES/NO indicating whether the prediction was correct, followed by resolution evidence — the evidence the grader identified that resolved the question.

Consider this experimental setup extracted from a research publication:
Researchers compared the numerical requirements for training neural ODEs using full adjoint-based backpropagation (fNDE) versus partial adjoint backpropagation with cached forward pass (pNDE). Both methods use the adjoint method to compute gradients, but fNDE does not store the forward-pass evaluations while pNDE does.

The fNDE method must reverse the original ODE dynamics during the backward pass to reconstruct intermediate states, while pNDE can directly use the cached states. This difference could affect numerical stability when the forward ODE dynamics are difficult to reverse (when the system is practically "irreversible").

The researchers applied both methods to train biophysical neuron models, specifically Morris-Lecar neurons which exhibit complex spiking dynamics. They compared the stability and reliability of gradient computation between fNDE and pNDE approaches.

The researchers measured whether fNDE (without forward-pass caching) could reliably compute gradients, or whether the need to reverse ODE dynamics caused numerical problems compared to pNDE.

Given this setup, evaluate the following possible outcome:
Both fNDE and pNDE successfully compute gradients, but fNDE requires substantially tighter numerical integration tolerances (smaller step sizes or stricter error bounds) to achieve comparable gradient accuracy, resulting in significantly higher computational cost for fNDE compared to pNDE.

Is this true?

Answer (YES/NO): NO